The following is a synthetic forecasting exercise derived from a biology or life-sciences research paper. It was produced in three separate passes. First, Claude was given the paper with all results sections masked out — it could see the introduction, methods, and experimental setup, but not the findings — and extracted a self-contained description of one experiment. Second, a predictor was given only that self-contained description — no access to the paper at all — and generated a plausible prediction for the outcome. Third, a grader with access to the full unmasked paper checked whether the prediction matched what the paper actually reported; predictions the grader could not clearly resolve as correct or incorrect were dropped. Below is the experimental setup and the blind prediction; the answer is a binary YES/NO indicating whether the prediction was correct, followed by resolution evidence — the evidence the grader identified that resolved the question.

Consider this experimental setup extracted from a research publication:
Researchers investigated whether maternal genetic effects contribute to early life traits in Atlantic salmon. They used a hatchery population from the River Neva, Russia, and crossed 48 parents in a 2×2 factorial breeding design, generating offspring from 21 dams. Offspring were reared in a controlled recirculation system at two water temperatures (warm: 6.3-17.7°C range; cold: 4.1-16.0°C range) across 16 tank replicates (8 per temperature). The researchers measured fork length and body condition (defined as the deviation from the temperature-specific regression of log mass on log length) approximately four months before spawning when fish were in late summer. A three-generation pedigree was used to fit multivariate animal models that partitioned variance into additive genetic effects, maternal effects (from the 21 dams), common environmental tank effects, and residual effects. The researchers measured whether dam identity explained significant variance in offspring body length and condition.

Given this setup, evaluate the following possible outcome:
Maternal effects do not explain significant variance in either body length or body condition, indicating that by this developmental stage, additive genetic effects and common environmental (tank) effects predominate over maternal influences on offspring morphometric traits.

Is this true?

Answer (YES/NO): YES